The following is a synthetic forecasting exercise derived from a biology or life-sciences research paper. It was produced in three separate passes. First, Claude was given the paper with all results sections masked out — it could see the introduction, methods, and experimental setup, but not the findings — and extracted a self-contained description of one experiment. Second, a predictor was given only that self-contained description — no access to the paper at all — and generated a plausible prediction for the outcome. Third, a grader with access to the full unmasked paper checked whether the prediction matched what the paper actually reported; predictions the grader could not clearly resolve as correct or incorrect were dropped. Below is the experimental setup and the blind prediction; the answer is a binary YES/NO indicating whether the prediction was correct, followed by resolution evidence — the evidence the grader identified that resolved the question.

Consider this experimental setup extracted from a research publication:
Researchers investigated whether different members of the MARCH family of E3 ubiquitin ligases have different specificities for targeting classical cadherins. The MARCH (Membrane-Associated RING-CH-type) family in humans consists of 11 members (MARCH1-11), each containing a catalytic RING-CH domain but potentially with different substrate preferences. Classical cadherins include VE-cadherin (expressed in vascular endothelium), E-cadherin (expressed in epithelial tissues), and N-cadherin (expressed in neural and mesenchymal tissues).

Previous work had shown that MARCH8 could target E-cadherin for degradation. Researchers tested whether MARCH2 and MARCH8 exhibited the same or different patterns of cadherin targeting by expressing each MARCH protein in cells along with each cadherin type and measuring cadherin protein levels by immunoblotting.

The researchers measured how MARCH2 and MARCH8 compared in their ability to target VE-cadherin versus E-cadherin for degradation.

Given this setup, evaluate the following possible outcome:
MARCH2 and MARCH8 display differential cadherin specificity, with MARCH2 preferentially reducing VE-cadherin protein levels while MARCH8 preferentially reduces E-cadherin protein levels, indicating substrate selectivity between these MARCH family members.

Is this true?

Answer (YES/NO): YES